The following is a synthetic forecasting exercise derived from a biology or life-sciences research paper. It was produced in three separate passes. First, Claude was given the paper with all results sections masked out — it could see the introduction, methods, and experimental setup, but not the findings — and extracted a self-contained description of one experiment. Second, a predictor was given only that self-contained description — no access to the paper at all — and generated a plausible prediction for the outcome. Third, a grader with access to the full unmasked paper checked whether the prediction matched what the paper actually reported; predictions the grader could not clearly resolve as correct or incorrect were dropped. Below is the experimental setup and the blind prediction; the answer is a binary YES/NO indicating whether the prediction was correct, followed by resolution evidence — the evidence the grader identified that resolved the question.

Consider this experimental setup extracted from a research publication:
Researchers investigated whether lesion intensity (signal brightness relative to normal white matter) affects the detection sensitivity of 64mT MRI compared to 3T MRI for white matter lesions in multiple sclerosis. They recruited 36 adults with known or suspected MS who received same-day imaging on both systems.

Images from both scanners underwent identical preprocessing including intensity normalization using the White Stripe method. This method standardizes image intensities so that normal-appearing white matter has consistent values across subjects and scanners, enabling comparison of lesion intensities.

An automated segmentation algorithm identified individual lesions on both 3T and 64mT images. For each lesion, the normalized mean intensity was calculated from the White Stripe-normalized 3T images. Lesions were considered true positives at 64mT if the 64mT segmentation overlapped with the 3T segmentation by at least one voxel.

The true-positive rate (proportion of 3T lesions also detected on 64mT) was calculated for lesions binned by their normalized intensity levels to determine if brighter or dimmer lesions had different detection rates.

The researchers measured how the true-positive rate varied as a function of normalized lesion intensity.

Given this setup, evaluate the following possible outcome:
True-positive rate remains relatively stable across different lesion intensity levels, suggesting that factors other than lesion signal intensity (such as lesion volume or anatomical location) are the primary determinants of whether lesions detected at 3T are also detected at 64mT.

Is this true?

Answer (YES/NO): NO